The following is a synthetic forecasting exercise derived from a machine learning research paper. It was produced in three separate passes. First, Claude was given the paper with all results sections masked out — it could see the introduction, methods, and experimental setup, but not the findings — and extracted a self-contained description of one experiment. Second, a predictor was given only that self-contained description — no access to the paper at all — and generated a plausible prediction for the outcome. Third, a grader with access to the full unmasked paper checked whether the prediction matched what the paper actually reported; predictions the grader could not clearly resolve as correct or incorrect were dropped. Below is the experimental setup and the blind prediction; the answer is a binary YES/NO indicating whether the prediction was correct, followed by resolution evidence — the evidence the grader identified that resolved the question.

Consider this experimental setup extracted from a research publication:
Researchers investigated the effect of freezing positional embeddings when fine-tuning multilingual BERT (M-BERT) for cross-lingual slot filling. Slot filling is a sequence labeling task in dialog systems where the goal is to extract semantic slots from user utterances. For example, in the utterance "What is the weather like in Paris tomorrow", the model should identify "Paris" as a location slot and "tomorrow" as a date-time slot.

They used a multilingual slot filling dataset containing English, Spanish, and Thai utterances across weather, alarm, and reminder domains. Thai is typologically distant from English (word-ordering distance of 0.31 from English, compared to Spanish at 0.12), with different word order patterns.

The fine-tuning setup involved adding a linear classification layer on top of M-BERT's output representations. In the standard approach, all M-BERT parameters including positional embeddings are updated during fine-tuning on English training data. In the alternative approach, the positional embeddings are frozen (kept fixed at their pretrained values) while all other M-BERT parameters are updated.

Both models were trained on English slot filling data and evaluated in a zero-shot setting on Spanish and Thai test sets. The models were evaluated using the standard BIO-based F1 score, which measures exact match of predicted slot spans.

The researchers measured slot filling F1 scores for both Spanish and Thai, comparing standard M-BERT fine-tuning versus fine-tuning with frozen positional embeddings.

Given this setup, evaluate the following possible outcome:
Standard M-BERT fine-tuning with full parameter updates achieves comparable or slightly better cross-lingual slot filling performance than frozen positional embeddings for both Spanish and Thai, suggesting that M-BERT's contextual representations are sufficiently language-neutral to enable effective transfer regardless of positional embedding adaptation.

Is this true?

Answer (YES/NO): NO